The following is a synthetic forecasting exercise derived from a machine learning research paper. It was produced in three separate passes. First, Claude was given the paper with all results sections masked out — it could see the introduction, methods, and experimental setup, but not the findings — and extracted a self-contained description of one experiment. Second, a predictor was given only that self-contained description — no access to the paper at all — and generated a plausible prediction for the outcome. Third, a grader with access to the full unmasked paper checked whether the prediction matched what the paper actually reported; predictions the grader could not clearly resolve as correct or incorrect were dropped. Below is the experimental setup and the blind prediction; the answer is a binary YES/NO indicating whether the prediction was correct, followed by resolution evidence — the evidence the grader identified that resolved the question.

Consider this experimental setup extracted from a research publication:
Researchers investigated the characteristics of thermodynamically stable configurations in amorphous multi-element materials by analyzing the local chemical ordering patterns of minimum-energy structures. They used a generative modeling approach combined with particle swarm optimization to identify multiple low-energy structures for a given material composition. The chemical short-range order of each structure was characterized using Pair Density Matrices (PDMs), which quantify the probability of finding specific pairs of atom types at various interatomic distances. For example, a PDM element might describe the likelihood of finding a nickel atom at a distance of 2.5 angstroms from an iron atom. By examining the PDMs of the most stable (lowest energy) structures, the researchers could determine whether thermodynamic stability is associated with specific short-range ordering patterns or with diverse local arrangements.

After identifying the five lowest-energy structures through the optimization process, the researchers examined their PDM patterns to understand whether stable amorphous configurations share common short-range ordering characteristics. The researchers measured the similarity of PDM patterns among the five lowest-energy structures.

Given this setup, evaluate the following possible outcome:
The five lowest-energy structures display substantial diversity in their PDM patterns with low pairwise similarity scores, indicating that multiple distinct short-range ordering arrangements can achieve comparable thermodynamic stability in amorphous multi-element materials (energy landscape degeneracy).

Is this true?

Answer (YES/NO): YES